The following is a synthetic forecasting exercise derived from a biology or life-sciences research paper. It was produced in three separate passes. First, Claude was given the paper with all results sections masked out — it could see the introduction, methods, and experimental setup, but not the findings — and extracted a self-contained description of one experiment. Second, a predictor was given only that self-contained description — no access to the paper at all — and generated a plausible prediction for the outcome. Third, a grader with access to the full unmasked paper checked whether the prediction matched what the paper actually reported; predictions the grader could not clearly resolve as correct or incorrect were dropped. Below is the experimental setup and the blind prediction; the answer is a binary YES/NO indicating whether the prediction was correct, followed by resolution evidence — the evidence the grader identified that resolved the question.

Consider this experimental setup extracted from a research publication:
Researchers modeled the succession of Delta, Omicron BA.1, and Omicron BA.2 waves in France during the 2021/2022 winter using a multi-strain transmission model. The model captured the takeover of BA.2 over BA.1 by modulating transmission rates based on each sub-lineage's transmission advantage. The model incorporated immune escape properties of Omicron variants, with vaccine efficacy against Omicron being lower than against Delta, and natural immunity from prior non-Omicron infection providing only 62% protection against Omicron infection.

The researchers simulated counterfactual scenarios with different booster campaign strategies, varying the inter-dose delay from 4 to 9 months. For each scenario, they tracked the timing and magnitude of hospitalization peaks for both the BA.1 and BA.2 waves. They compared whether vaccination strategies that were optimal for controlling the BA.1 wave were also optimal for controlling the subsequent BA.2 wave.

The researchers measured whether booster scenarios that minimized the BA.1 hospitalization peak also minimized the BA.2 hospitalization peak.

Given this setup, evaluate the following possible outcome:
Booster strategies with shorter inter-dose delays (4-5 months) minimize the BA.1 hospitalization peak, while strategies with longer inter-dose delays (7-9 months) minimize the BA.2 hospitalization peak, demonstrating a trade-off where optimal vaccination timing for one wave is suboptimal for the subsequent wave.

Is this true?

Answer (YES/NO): YES